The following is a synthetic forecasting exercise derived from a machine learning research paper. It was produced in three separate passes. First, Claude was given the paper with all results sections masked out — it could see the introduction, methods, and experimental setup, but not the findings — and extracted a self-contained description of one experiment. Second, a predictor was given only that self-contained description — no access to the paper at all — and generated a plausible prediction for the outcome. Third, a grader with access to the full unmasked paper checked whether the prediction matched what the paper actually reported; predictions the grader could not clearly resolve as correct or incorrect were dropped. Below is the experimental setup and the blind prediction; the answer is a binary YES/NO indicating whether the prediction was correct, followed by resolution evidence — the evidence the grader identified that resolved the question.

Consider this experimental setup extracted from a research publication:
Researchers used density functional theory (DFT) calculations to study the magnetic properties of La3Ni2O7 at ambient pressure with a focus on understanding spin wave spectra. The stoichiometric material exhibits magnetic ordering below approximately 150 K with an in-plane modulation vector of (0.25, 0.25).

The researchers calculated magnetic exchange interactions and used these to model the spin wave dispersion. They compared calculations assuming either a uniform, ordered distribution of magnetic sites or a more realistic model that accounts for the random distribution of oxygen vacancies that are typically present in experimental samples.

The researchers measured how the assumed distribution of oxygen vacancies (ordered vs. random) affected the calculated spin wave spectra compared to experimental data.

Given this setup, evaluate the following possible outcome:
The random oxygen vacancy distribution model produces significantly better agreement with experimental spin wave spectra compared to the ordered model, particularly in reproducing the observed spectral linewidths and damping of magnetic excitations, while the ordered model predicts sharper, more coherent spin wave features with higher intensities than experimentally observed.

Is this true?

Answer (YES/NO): NO